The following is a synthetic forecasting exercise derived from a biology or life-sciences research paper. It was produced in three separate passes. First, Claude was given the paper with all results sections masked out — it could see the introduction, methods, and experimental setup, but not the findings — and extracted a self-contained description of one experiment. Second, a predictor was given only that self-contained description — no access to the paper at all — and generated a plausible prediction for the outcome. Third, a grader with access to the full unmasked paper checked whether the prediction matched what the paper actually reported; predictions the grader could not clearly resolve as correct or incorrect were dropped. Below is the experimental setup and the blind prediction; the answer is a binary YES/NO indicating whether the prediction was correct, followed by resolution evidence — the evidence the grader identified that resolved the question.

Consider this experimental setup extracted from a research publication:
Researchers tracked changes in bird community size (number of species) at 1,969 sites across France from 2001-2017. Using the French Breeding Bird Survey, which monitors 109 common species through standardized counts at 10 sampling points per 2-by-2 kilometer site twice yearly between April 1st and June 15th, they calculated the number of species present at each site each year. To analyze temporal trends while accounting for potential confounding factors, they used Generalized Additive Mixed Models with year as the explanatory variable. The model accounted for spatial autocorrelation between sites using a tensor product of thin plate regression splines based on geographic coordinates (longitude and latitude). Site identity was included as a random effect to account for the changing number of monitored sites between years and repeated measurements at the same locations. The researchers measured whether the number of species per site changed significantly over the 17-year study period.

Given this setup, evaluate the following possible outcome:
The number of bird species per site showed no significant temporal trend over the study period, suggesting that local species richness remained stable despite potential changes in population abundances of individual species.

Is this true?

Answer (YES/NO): NO